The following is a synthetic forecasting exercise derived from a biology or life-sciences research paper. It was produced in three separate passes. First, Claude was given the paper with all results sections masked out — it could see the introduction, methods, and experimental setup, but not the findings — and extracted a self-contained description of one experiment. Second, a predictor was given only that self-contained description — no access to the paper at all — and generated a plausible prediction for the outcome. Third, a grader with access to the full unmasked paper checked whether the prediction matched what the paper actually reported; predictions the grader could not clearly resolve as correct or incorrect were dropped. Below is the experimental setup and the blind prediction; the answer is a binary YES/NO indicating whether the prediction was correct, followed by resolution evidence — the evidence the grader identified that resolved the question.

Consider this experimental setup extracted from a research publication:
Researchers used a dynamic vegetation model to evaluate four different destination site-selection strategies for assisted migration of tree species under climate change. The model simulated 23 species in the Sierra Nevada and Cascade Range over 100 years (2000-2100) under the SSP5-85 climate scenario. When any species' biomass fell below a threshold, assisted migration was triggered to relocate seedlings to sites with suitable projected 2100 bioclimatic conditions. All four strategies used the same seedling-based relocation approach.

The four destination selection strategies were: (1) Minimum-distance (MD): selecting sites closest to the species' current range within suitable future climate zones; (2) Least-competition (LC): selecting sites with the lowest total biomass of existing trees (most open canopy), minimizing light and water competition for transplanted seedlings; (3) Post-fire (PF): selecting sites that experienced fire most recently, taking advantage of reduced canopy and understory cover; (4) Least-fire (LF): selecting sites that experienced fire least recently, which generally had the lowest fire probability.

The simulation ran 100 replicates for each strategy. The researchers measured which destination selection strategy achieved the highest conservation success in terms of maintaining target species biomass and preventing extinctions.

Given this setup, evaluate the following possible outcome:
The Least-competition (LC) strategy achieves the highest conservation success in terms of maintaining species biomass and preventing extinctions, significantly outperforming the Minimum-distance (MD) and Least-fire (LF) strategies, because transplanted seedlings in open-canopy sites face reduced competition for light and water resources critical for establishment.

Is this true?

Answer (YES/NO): NO